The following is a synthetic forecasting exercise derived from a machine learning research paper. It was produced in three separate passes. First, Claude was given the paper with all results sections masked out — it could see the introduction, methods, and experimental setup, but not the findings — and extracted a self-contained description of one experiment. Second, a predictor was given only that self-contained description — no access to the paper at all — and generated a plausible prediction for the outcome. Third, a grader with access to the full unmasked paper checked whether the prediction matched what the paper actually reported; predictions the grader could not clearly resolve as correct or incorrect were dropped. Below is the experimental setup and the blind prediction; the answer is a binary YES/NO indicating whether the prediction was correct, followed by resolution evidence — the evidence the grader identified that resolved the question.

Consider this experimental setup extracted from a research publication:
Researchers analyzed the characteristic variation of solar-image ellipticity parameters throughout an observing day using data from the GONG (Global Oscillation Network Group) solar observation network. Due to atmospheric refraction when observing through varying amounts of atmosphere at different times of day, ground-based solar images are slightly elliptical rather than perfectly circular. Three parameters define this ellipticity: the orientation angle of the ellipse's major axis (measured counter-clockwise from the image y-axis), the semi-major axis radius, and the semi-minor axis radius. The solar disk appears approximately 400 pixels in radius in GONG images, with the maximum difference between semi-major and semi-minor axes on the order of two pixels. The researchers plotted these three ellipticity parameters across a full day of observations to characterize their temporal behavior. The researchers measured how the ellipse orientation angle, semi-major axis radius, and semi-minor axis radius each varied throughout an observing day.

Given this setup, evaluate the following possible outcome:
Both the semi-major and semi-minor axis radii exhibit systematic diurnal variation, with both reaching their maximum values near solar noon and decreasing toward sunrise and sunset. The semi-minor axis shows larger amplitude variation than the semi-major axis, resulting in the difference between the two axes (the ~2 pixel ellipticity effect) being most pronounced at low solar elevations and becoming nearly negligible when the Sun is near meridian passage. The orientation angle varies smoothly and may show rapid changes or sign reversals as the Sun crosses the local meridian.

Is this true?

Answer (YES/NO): NO